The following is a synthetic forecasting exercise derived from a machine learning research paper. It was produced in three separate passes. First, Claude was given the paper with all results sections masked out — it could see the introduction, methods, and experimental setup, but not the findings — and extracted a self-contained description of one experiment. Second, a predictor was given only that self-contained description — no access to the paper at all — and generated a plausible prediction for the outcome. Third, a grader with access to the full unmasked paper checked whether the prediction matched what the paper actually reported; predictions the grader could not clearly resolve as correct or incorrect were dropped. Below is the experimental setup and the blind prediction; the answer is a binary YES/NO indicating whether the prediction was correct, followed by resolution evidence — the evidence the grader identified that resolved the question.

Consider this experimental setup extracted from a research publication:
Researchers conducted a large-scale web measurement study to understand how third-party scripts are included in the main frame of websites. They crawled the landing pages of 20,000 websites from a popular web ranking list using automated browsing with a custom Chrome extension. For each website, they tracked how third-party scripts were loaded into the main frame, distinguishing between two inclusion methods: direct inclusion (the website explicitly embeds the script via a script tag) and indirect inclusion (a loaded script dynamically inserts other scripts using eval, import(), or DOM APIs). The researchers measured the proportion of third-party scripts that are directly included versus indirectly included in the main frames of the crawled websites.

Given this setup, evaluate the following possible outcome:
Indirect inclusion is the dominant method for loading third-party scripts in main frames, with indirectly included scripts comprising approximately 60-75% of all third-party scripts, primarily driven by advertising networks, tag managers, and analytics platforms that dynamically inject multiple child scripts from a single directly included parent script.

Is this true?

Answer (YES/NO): NO